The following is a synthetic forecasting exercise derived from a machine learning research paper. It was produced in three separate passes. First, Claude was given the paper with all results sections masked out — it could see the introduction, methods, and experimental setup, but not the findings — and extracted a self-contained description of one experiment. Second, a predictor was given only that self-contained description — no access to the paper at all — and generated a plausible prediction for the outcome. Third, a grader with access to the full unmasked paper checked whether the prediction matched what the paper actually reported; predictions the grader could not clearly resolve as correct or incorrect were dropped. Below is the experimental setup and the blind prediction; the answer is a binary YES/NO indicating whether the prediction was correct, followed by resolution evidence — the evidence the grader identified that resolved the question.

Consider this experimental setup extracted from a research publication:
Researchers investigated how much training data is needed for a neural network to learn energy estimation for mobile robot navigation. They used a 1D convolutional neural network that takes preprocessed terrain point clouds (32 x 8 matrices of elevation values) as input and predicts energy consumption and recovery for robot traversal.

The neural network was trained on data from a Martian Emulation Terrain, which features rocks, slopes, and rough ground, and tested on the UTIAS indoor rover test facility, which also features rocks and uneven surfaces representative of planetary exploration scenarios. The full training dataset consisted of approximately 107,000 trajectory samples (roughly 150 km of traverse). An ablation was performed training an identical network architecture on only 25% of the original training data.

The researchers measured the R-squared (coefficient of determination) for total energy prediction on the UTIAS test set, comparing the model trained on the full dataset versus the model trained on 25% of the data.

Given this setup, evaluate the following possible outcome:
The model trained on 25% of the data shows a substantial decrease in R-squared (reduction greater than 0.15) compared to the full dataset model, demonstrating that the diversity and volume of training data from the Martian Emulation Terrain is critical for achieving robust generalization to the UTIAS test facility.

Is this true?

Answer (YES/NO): NO